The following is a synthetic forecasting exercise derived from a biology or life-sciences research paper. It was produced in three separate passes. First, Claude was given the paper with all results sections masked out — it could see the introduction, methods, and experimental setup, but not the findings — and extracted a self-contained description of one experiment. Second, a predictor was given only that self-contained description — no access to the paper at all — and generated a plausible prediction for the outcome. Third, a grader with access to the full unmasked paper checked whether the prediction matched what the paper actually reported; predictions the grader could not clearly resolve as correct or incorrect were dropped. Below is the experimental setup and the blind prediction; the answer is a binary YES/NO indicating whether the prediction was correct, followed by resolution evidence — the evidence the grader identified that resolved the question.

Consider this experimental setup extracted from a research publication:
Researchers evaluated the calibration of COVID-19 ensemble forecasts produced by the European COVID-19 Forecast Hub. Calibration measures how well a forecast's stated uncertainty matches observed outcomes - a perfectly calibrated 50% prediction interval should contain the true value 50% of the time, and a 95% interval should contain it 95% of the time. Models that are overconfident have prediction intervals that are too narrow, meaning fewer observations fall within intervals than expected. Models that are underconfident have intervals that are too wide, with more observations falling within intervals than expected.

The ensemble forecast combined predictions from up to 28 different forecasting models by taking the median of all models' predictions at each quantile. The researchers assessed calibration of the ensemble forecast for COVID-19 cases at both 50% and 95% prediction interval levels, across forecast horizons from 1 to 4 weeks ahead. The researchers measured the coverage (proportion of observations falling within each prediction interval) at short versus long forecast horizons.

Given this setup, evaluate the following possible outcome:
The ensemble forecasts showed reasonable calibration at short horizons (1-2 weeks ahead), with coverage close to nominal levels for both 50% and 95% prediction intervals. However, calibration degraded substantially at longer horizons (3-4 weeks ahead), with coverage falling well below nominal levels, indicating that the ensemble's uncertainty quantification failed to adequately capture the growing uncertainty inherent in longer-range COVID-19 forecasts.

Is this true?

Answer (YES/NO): NO